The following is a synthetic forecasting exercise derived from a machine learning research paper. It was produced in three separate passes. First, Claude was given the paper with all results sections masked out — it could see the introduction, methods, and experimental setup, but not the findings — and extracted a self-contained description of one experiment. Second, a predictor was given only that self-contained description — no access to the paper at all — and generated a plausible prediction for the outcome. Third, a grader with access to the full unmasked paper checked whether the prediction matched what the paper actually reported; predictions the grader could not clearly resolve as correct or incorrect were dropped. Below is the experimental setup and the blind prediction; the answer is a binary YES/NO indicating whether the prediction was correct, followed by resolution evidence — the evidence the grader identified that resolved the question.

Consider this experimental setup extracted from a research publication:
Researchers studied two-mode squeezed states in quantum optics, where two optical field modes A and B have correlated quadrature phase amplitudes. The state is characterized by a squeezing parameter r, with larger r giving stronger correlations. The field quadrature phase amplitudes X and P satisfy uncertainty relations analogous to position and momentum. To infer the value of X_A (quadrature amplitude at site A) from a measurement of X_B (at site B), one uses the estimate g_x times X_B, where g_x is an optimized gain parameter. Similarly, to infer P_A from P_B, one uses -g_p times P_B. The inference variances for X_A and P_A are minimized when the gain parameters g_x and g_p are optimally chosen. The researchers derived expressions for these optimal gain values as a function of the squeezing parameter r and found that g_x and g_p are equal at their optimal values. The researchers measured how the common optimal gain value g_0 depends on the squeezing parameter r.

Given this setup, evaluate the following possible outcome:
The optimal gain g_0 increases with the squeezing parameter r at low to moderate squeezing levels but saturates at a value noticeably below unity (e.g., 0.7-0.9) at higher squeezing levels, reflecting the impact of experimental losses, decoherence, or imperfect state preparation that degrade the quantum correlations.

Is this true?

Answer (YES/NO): NO